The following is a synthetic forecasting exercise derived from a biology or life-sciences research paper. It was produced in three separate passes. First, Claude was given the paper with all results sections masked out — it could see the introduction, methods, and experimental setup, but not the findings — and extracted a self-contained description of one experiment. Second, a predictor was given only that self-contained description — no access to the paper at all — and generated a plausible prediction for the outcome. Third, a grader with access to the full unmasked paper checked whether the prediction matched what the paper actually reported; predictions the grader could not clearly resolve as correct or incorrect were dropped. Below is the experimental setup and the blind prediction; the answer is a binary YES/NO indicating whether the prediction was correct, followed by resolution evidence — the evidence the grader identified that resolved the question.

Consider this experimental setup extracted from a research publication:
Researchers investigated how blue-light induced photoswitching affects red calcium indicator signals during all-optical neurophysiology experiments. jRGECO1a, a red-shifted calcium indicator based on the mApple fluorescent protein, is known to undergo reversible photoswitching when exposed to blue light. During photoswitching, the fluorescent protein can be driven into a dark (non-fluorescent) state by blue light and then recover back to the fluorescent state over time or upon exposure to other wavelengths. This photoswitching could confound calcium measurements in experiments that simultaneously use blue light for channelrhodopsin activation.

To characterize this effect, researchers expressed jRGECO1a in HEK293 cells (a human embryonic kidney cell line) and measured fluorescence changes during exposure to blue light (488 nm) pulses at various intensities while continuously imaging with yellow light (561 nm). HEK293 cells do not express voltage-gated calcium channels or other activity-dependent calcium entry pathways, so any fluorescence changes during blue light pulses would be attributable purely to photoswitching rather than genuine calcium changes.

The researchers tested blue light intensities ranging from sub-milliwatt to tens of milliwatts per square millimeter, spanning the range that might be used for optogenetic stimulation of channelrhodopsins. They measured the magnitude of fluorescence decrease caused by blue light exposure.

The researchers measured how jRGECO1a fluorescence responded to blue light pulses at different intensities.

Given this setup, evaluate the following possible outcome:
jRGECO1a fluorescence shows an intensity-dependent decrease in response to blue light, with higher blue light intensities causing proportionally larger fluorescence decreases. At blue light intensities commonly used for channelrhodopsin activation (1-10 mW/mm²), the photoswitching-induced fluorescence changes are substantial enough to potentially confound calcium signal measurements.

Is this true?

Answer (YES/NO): NO